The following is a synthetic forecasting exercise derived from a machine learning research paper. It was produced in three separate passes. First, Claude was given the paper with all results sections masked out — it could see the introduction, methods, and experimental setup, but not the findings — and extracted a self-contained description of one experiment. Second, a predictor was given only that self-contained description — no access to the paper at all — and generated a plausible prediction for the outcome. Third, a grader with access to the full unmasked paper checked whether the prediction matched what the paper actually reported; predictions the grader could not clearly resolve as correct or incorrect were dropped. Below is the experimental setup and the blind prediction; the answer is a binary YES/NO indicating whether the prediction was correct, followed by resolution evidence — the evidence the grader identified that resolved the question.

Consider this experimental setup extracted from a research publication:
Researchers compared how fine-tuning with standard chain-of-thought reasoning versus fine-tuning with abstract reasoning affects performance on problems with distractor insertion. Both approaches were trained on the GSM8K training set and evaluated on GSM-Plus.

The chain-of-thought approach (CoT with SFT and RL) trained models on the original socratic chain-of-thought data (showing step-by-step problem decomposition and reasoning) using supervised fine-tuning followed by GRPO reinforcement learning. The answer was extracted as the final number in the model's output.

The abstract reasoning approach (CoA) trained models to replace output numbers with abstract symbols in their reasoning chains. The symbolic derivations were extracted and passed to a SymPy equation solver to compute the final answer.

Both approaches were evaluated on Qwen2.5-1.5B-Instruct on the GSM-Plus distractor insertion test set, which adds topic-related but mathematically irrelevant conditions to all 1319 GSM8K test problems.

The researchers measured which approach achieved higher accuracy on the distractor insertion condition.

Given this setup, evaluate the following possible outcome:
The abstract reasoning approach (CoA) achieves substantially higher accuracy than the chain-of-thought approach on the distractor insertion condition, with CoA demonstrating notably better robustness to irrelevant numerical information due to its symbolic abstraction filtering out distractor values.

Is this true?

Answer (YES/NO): NO